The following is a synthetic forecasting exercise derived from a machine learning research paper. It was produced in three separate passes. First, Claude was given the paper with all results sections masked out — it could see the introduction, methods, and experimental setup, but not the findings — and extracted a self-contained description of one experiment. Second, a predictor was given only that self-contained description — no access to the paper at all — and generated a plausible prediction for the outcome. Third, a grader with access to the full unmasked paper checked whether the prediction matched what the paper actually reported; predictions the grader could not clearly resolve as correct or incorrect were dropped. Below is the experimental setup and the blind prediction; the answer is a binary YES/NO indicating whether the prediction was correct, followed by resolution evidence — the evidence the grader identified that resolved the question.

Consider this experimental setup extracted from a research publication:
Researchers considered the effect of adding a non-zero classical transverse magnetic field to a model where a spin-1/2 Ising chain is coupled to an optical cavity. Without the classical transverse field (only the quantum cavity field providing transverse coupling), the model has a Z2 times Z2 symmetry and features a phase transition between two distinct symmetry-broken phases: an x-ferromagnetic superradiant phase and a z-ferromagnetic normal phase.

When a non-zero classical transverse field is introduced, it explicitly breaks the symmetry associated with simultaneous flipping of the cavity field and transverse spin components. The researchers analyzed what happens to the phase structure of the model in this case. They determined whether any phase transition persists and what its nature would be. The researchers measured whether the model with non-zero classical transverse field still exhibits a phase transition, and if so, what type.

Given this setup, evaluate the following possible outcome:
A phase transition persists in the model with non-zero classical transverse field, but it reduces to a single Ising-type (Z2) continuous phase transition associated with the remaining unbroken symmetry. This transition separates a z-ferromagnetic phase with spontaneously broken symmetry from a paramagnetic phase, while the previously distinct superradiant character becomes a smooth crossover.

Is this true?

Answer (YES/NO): NO